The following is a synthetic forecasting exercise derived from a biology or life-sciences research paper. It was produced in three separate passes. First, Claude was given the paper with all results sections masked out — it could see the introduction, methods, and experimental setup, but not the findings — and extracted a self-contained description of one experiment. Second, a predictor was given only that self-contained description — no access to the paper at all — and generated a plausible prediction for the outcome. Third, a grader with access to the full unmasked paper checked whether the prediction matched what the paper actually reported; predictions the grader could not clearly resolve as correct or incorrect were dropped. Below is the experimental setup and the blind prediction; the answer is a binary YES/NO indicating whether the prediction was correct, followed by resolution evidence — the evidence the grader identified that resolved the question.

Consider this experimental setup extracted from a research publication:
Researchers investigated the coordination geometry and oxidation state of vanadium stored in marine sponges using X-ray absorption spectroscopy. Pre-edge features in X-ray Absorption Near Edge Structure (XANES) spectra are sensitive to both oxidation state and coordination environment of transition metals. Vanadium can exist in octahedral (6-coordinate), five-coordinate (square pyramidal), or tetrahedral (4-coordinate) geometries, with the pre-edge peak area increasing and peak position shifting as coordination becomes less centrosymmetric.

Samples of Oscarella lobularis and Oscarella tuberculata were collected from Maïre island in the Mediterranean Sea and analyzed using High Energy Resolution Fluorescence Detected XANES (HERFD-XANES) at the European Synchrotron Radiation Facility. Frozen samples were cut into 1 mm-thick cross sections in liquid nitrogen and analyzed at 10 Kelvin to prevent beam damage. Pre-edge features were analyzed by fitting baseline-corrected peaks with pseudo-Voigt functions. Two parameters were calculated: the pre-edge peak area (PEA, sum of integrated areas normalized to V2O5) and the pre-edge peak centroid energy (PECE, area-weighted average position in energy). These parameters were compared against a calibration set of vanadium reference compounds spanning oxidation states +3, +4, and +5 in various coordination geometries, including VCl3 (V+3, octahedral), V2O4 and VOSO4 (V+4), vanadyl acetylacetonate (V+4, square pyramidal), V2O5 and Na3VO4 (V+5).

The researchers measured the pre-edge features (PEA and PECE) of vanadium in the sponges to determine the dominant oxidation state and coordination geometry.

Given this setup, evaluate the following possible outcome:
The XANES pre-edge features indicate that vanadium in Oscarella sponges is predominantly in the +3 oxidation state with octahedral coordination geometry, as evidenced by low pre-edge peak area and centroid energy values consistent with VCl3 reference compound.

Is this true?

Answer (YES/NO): NO